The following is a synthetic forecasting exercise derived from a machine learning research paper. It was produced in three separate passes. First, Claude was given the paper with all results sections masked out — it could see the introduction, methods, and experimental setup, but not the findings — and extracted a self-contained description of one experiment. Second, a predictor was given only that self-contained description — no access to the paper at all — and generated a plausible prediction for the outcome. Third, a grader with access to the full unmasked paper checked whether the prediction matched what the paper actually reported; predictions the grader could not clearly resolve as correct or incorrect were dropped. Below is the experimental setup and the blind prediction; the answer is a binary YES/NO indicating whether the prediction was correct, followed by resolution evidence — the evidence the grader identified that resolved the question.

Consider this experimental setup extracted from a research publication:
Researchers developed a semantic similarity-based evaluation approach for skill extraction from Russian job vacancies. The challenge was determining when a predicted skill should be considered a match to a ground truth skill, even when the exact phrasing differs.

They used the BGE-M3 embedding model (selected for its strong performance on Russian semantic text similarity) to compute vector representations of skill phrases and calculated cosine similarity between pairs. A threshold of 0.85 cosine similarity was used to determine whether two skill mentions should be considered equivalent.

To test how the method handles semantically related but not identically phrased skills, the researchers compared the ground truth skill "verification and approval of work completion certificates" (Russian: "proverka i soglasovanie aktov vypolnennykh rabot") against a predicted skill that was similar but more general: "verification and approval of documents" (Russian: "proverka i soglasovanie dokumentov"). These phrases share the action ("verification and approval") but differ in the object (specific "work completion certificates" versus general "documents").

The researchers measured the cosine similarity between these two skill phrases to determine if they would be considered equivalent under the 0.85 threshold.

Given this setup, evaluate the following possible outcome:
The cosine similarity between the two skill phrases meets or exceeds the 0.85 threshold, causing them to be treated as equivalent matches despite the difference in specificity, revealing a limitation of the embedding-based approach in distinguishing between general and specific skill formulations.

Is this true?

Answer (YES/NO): NO